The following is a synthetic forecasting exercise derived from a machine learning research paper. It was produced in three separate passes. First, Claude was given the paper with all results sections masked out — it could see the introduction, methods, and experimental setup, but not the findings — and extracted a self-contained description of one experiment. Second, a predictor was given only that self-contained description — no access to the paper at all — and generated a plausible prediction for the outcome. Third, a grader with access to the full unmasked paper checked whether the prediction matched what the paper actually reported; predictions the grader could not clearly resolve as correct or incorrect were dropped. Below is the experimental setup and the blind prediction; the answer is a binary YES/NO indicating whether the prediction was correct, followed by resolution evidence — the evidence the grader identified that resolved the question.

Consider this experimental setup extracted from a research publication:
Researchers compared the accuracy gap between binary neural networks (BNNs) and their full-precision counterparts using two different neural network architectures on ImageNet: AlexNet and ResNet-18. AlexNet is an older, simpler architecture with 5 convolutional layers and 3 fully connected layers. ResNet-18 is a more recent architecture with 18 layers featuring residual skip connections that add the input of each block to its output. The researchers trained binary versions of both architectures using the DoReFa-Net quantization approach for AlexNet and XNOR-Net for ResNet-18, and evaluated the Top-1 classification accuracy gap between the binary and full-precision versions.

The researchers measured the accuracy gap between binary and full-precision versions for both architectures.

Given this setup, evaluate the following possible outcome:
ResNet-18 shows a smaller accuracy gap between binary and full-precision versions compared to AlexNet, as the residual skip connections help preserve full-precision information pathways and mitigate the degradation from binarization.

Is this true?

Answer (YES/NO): NO